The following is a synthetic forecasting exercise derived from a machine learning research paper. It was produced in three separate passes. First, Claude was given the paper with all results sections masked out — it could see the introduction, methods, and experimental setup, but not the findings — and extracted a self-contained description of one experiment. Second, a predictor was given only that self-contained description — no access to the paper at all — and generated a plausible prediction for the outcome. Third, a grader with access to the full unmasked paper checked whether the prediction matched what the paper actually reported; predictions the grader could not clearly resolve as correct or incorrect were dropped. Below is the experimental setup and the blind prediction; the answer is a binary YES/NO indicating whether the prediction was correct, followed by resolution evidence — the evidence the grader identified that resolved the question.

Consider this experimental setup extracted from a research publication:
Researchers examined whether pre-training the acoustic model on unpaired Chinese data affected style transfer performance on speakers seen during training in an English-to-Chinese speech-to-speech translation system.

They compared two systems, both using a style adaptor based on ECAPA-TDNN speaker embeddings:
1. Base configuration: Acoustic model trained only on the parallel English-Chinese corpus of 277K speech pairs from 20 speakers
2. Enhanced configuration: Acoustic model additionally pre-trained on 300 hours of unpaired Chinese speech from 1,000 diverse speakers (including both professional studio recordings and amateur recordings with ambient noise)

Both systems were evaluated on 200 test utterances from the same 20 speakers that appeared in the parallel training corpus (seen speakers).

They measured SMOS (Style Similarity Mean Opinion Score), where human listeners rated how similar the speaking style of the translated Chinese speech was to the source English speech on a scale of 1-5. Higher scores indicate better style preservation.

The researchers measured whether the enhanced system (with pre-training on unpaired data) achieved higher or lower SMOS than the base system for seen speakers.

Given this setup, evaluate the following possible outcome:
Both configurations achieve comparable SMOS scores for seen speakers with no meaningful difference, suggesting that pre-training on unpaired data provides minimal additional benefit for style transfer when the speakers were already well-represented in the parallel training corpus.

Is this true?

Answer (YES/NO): YES